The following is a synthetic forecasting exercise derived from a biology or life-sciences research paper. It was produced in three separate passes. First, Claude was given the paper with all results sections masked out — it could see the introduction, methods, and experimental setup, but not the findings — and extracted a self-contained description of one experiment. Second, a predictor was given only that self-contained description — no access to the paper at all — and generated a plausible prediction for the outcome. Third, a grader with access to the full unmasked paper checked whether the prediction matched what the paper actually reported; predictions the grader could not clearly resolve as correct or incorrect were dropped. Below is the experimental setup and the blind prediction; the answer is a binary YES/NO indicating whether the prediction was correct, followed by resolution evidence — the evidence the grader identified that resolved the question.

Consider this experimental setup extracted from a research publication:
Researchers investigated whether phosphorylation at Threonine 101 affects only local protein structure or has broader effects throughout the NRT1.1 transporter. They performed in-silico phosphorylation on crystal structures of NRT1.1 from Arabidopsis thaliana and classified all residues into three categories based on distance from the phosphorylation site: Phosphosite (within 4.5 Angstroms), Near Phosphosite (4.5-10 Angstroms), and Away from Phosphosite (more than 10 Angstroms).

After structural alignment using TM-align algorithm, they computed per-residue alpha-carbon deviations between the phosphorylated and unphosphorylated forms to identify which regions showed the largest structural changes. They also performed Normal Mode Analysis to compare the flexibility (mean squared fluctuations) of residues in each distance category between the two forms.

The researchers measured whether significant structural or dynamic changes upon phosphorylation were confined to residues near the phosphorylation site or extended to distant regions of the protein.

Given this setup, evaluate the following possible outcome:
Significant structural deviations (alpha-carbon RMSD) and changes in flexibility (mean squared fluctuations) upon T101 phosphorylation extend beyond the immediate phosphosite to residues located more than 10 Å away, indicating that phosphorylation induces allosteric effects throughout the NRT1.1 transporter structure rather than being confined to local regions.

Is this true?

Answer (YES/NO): YES